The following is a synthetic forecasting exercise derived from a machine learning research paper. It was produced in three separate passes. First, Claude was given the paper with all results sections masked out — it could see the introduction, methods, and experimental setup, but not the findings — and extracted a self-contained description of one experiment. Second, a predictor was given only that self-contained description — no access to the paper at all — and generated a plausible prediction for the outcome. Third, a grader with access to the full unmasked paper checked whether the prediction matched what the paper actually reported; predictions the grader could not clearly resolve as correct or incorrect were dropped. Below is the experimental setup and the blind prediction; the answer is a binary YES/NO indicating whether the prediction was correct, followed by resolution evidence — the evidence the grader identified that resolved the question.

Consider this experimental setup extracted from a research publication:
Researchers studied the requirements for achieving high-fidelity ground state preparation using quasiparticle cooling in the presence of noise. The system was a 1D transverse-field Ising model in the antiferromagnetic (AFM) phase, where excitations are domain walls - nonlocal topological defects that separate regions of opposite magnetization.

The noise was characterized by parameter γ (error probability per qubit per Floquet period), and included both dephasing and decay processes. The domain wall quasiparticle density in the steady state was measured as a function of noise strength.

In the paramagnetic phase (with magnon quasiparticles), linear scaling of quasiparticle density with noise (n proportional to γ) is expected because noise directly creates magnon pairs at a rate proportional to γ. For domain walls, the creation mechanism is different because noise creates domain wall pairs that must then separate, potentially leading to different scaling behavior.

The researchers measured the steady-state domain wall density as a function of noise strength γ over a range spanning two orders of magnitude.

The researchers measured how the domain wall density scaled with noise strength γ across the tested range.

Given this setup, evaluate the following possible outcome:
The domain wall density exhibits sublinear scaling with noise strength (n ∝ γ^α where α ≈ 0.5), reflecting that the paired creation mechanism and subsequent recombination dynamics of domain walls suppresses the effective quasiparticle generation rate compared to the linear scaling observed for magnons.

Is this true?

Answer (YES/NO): NO